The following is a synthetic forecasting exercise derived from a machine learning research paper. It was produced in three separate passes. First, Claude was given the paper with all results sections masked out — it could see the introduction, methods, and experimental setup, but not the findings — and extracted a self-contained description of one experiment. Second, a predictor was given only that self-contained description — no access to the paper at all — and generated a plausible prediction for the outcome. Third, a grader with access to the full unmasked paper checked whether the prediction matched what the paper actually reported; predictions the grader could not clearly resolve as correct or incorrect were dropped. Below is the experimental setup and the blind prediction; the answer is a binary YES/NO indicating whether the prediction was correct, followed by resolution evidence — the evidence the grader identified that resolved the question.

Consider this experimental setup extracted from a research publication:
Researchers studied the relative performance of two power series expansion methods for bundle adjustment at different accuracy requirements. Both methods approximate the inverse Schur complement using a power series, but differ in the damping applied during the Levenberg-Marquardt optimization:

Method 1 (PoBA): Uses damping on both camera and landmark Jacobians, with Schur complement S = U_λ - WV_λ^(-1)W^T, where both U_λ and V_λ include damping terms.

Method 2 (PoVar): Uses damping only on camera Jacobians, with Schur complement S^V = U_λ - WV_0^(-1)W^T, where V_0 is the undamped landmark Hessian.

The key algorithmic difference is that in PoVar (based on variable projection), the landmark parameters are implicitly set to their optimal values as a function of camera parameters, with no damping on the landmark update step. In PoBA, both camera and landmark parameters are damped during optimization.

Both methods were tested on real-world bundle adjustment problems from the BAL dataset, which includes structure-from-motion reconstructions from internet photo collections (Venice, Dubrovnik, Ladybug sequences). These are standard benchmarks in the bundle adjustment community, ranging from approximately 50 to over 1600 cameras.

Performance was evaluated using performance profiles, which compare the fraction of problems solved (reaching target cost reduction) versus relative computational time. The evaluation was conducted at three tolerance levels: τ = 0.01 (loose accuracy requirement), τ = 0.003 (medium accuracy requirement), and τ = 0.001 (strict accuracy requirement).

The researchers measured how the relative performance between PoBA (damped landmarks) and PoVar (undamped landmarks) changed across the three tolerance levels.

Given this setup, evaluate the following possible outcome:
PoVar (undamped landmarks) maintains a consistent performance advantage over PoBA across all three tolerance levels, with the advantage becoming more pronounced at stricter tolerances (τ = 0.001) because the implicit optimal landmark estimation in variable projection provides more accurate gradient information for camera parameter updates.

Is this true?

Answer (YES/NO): NO